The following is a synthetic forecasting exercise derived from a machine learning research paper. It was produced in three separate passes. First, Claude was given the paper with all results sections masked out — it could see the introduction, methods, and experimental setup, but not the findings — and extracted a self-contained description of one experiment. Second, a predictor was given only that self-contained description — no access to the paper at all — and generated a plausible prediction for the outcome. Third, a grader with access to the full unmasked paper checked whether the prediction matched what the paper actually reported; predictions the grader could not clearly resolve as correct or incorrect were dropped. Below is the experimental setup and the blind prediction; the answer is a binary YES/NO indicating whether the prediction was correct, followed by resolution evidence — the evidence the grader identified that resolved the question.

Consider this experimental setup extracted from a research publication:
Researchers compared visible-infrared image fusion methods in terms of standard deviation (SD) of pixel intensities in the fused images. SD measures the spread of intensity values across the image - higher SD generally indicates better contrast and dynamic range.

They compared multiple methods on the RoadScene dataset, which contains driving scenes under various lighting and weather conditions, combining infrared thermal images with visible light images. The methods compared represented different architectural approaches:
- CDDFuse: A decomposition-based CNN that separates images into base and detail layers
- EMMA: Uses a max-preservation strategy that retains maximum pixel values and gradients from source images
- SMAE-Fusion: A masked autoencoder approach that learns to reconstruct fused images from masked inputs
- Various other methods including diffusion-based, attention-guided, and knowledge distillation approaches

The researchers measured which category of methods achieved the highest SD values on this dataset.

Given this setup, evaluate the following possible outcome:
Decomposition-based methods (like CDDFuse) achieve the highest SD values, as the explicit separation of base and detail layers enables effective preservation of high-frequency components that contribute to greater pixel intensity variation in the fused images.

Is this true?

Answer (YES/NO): NO